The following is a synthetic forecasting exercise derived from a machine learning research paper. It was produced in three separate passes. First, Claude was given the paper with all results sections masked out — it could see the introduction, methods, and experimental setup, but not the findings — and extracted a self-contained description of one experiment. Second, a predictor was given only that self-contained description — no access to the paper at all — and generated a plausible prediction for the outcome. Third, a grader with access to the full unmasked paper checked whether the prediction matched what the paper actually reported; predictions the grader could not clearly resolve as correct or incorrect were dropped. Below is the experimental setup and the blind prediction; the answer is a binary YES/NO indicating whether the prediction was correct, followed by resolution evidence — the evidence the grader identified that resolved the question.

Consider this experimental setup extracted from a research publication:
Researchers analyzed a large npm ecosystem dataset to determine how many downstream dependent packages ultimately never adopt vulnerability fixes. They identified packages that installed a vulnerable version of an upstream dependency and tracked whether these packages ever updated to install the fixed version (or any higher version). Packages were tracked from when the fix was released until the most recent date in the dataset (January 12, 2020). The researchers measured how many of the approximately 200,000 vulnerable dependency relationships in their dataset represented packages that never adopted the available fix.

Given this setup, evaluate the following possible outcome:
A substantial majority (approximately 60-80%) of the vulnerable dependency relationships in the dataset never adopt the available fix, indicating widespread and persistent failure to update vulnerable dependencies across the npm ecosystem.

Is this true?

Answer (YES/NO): NO